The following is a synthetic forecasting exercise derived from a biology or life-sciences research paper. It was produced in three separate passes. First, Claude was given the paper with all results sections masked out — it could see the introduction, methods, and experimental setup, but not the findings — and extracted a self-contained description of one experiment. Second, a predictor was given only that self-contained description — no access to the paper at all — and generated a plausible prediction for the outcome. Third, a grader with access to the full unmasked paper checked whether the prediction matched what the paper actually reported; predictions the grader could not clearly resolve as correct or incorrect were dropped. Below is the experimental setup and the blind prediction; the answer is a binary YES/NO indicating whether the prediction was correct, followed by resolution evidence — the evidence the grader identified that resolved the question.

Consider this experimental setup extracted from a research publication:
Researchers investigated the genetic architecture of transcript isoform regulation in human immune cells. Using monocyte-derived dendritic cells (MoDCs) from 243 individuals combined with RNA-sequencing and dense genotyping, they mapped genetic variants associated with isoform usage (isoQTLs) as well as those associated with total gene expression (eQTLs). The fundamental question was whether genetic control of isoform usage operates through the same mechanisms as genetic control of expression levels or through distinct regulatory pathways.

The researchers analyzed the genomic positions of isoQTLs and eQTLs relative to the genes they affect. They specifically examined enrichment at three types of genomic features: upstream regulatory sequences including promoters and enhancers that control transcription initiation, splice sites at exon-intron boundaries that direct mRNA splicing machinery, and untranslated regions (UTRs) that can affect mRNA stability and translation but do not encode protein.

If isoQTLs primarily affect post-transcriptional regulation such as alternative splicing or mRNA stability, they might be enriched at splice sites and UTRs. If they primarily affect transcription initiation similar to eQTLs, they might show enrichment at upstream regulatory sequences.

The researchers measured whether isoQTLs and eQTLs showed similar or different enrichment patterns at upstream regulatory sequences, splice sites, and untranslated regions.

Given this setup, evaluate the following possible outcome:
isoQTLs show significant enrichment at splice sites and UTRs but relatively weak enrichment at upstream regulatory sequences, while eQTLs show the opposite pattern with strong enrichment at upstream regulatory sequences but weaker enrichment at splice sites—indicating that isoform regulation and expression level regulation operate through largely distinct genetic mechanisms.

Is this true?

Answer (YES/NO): YES